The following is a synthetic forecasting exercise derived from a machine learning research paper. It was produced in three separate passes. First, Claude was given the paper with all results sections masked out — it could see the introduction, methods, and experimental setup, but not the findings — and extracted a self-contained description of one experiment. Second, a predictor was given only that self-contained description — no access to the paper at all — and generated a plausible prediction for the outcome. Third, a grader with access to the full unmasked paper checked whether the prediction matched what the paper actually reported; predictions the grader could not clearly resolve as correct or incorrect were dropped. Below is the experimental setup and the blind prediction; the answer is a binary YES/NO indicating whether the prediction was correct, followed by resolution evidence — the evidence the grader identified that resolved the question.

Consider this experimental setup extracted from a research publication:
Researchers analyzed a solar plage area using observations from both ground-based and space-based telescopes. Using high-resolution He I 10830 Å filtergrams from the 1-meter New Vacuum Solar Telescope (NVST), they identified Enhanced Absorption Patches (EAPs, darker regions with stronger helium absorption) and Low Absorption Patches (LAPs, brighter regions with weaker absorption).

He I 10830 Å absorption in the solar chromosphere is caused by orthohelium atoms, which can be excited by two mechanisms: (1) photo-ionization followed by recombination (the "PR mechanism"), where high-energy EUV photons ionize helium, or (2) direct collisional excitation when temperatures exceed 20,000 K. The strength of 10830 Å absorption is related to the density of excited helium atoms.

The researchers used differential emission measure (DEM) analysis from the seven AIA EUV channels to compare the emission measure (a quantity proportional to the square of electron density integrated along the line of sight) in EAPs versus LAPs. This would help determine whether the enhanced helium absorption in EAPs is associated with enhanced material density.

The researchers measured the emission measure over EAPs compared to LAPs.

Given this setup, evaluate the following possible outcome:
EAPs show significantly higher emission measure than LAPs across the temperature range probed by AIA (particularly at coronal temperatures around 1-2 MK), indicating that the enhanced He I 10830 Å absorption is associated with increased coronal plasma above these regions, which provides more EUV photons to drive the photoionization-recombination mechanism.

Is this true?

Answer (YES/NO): NO